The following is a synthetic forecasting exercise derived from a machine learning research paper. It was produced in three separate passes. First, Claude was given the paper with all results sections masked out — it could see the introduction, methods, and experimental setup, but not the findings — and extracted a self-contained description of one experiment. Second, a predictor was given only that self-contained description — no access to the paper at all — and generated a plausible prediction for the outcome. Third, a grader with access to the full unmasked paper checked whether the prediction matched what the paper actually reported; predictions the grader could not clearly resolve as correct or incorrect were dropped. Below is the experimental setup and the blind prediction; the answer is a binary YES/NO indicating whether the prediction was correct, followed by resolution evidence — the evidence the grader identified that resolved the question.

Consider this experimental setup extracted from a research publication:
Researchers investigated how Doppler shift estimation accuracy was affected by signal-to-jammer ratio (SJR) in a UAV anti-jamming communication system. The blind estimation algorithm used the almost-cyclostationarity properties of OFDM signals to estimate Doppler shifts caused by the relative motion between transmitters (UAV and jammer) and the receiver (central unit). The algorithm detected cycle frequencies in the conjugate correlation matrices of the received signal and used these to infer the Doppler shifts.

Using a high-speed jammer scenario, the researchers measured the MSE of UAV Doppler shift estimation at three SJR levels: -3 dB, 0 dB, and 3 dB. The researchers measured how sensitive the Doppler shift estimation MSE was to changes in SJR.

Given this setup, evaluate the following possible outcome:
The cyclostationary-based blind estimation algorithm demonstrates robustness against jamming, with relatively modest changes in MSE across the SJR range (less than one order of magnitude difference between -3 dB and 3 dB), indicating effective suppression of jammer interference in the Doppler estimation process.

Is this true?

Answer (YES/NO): YES